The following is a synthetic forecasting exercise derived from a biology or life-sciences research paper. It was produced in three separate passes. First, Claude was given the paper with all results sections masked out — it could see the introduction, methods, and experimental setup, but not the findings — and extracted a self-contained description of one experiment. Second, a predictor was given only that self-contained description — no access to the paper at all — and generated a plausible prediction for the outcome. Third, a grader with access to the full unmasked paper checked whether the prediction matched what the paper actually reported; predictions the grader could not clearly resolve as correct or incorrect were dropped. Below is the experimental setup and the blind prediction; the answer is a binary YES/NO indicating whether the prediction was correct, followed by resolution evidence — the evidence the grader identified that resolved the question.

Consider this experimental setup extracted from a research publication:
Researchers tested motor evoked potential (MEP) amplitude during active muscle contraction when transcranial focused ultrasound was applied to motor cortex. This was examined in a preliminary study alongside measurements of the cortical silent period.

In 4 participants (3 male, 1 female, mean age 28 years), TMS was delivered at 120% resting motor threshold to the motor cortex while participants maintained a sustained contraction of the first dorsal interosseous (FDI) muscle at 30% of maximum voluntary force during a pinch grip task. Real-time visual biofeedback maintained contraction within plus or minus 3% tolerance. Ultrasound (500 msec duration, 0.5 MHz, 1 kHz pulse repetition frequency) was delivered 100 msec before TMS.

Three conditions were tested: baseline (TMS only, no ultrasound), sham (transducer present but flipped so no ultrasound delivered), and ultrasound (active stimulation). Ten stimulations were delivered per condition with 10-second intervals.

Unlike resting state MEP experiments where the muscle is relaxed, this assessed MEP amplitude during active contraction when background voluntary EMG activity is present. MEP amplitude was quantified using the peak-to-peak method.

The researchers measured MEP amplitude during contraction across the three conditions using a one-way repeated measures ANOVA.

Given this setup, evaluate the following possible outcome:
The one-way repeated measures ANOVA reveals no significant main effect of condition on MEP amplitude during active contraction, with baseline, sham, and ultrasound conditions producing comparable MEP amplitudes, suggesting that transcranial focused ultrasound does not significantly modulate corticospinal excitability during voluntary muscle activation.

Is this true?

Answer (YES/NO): YES